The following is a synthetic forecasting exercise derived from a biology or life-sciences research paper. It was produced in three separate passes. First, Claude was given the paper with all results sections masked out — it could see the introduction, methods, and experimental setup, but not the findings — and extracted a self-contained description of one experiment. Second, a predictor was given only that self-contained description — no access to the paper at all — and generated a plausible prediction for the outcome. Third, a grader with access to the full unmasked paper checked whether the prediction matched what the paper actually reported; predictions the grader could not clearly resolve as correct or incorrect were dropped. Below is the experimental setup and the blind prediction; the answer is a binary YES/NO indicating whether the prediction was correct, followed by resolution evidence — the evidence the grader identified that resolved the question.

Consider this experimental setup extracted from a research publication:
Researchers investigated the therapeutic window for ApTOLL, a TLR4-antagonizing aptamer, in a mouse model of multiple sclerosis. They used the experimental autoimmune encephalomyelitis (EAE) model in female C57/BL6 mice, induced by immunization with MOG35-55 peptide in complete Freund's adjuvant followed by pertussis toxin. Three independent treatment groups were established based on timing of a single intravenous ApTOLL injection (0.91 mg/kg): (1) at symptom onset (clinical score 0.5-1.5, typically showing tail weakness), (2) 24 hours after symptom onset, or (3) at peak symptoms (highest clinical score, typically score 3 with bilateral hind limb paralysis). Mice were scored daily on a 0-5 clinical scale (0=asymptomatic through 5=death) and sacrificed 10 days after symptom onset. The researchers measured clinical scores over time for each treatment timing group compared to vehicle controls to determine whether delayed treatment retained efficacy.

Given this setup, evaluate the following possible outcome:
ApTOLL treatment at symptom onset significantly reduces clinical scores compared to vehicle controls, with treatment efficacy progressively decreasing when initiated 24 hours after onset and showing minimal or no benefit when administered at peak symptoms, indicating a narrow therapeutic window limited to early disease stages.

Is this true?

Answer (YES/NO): NO